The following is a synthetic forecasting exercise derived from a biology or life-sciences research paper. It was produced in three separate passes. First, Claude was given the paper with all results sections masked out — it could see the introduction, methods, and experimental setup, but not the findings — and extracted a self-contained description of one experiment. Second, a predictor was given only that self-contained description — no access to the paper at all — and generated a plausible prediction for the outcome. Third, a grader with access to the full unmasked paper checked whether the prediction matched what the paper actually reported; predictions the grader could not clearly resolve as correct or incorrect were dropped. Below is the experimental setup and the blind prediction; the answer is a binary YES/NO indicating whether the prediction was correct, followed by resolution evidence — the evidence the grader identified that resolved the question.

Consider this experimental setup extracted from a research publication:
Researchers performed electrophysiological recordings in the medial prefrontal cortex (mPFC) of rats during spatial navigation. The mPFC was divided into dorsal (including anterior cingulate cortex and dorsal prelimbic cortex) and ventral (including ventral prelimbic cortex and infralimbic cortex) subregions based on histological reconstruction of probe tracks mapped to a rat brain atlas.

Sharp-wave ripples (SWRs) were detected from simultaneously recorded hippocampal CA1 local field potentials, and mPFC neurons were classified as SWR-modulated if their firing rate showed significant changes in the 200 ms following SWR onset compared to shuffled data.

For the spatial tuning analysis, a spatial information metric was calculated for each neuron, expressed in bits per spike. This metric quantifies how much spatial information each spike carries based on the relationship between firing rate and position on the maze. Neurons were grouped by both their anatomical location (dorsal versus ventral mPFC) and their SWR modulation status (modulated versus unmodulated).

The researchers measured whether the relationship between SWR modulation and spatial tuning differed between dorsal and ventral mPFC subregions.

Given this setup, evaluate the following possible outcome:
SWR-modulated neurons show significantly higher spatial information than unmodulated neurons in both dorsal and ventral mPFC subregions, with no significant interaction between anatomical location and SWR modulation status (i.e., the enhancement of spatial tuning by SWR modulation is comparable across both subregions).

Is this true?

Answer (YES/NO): NO